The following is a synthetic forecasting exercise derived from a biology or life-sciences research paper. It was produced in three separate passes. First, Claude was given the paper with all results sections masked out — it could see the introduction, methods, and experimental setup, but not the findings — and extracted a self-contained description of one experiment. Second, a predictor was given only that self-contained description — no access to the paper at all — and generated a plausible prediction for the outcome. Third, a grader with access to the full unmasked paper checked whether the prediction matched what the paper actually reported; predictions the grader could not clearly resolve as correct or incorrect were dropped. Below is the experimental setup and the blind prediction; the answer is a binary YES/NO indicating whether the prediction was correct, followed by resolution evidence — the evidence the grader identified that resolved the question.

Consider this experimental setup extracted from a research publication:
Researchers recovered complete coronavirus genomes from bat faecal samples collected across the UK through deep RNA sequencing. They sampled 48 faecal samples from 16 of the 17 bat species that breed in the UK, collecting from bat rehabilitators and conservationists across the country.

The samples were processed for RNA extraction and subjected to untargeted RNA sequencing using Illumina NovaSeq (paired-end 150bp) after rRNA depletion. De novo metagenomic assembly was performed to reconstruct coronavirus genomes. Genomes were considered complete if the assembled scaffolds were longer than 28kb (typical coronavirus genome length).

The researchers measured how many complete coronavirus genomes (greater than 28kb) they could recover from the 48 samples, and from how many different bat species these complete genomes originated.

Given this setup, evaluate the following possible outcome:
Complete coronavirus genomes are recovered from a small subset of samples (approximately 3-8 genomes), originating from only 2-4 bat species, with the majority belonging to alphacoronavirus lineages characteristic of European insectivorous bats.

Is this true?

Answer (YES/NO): NO